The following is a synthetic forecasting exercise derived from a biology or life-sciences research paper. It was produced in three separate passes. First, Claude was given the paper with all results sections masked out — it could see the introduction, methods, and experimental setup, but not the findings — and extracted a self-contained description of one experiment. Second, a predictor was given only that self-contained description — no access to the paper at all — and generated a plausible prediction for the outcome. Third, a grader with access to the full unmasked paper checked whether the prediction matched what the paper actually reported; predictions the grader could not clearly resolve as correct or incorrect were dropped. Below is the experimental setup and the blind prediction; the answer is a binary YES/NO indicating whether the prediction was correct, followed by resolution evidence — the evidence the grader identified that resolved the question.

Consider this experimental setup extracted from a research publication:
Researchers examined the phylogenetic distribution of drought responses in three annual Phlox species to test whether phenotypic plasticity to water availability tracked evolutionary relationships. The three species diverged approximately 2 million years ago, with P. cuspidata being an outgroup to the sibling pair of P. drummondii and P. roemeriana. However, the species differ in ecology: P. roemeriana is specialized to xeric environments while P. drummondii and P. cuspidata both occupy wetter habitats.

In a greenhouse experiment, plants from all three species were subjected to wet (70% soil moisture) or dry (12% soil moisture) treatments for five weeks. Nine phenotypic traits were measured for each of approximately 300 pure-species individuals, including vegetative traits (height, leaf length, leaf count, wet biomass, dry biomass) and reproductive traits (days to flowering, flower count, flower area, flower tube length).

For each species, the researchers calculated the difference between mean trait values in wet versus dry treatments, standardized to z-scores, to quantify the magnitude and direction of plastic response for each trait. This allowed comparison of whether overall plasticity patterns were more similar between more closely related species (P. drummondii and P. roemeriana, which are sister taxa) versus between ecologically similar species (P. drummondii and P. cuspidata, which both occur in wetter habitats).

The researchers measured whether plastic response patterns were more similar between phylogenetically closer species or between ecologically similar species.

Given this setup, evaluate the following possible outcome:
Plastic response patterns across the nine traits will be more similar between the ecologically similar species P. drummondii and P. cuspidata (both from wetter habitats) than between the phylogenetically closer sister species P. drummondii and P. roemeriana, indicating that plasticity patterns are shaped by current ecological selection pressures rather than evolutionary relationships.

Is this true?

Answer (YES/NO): NO